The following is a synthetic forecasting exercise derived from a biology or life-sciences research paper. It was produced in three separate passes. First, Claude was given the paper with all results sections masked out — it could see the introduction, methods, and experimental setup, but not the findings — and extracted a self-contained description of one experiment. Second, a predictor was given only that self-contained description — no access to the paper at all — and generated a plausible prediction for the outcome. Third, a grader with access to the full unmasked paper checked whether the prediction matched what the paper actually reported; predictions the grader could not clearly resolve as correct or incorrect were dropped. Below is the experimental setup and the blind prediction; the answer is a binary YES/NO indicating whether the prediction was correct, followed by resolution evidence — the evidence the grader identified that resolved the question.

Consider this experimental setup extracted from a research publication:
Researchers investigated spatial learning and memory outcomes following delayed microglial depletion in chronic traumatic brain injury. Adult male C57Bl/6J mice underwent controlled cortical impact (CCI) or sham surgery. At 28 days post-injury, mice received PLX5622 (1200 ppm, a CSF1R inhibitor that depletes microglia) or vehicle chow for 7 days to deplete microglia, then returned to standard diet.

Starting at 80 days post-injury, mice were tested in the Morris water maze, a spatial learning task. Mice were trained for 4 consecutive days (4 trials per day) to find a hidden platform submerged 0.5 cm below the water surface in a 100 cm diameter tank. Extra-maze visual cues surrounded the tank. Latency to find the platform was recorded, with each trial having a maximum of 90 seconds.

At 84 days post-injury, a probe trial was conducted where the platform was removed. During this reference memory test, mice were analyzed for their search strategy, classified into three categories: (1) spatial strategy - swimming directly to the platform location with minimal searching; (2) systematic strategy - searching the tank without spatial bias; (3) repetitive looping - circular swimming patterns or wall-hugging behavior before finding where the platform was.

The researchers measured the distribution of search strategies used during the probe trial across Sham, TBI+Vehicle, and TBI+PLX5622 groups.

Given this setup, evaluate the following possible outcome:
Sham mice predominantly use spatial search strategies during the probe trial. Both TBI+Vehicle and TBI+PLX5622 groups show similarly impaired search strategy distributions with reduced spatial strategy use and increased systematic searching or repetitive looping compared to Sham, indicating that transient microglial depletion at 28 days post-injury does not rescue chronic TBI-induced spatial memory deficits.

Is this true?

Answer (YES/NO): NO